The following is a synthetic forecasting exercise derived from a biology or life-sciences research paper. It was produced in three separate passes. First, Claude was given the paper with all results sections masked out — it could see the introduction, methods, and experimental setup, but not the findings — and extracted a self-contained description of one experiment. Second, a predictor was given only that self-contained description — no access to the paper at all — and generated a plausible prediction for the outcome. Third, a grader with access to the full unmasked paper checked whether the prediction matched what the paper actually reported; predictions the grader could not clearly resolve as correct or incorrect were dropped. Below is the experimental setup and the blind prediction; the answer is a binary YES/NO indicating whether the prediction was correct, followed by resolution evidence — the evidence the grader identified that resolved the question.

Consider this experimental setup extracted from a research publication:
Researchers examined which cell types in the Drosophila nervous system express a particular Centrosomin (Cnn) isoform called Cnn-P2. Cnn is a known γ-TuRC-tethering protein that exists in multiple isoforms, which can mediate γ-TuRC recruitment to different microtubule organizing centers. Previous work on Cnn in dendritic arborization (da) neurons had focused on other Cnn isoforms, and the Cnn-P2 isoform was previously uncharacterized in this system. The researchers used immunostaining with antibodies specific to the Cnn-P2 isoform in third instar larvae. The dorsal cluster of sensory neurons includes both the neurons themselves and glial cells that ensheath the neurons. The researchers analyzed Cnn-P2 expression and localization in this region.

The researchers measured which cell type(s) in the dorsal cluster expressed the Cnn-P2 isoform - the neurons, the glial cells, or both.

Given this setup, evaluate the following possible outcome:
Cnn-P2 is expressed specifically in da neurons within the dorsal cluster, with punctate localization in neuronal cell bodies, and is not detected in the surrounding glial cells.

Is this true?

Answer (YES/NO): NO